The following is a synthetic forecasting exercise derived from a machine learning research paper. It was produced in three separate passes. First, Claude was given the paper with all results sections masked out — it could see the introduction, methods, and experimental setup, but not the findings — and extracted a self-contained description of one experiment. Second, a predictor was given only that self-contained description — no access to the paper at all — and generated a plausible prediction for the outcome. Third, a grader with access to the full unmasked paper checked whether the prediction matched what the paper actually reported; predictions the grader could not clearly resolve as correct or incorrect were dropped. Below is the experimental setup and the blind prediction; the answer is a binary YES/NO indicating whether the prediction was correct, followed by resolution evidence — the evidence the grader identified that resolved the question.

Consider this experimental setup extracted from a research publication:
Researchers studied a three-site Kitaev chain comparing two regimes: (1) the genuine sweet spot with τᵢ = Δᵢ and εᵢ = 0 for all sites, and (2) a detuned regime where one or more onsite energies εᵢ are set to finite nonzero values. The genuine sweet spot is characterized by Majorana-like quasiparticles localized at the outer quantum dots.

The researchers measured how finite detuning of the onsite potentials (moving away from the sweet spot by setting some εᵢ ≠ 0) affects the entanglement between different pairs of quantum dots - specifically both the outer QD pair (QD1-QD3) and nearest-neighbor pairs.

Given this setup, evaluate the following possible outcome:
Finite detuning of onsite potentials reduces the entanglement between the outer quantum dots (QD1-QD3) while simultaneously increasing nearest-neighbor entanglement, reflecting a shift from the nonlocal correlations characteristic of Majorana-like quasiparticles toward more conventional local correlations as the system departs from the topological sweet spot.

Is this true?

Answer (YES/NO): NO